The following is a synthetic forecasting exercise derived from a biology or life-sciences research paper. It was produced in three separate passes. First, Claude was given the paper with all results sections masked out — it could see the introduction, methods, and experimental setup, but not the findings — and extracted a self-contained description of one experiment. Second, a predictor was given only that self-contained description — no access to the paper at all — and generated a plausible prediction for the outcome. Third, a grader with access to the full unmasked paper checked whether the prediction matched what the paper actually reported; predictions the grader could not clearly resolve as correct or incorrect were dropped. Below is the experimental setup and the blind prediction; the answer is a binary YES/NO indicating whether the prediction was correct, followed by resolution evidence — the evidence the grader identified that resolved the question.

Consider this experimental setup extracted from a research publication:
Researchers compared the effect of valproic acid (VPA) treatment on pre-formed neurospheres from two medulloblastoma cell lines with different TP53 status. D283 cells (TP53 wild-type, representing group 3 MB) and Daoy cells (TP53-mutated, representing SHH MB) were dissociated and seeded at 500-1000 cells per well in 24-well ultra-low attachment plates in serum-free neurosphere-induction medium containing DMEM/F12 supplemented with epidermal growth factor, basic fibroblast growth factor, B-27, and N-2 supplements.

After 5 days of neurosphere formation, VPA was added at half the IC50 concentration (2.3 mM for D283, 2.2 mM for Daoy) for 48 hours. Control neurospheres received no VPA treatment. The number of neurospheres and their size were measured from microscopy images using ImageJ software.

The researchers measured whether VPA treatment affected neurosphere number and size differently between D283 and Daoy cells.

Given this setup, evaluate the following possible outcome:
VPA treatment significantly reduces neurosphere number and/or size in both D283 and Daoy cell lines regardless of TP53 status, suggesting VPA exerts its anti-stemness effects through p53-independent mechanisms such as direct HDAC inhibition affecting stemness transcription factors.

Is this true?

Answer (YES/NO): YES